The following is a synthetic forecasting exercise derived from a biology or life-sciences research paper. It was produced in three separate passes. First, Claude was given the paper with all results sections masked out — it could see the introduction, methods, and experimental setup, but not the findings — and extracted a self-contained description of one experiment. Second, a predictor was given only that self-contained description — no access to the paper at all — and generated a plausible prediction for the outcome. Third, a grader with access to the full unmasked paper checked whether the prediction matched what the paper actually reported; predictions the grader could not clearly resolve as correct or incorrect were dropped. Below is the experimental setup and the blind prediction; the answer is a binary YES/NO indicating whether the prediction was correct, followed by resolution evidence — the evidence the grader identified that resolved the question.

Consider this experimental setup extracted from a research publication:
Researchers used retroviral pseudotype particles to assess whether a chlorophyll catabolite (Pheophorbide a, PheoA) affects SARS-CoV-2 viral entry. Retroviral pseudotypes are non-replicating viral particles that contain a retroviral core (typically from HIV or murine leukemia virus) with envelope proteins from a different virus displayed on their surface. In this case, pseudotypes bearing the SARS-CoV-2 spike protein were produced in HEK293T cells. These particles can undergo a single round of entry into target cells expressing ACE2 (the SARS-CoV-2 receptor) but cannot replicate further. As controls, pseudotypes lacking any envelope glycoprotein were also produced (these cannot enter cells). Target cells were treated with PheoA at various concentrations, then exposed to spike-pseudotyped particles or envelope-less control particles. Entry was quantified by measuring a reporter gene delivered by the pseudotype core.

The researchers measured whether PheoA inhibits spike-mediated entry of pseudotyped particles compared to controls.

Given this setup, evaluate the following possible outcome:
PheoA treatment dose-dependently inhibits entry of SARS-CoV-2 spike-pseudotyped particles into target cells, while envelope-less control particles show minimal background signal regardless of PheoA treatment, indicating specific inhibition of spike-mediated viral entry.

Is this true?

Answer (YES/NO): NO